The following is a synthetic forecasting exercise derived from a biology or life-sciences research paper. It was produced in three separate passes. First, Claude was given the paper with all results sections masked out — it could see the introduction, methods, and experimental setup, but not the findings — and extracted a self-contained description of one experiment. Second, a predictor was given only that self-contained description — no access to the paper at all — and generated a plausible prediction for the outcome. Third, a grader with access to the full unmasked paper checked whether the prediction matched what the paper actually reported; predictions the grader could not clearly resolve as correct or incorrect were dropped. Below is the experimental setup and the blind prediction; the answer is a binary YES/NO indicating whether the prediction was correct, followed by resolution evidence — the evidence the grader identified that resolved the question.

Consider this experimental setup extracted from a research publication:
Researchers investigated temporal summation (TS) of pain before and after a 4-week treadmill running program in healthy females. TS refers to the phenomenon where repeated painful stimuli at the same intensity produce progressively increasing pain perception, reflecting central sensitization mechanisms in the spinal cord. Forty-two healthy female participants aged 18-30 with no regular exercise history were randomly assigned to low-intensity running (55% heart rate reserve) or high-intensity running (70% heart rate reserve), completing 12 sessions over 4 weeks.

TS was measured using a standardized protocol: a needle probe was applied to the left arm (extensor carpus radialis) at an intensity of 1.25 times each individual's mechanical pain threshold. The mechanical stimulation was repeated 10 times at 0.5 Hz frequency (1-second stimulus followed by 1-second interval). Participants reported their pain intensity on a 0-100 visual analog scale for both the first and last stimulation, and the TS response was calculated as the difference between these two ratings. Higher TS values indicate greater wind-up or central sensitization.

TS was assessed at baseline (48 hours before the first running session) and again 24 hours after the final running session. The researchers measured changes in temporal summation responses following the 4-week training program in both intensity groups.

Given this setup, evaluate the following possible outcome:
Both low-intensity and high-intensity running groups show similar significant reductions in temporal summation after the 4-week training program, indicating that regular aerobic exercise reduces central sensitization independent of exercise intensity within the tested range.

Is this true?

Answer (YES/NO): NO